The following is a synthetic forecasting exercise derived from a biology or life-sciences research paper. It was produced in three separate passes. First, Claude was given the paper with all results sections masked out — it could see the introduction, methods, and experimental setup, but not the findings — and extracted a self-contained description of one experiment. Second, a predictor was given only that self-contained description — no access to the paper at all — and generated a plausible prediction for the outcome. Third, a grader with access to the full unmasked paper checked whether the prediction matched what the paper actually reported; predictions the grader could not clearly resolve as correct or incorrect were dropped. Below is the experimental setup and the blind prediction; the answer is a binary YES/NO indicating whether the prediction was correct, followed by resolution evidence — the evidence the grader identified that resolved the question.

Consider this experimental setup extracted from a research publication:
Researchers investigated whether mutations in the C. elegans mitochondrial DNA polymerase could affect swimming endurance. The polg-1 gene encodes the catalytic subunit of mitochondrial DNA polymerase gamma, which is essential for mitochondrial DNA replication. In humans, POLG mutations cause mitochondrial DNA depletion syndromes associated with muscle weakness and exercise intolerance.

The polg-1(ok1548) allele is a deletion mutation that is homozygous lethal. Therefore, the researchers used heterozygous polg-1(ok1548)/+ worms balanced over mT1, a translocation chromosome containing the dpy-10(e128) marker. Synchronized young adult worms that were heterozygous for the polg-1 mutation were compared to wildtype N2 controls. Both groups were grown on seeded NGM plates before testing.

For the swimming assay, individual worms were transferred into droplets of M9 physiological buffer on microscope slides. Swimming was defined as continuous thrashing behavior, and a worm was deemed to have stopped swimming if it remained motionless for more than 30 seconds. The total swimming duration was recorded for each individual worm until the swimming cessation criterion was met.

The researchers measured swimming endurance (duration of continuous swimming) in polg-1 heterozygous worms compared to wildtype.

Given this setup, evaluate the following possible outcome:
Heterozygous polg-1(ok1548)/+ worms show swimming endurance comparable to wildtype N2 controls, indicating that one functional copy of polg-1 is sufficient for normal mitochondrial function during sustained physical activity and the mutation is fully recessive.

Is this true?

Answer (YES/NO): NO